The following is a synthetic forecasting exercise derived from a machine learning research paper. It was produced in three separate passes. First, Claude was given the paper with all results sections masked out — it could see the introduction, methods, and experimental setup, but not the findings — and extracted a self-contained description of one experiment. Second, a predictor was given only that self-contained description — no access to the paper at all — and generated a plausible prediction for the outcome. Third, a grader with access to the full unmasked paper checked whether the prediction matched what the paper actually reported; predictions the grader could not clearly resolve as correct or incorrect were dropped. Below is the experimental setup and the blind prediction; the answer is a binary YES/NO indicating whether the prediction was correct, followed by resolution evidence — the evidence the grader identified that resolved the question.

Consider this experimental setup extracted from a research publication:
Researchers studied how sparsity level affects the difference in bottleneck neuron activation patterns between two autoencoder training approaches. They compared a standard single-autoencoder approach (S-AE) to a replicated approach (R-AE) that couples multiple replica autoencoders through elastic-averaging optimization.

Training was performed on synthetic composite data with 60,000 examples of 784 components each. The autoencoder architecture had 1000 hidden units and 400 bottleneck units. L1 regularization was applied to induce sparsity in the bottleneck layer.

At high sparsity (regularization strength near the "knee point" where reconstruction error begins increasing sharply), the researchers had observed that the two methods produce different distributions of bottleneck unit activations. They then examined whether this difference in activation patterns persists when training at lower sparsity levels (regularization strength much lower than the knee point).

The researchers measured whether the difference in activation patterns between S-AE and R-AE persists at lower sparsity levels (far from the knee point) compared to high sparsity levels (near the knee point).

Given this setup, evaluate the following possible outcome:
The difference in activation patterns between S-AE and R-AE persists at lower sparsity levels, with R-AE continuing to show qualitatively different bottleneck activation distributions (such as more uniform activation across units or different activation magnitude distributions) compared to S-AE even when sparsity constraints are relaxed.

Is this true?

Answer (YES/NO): NO